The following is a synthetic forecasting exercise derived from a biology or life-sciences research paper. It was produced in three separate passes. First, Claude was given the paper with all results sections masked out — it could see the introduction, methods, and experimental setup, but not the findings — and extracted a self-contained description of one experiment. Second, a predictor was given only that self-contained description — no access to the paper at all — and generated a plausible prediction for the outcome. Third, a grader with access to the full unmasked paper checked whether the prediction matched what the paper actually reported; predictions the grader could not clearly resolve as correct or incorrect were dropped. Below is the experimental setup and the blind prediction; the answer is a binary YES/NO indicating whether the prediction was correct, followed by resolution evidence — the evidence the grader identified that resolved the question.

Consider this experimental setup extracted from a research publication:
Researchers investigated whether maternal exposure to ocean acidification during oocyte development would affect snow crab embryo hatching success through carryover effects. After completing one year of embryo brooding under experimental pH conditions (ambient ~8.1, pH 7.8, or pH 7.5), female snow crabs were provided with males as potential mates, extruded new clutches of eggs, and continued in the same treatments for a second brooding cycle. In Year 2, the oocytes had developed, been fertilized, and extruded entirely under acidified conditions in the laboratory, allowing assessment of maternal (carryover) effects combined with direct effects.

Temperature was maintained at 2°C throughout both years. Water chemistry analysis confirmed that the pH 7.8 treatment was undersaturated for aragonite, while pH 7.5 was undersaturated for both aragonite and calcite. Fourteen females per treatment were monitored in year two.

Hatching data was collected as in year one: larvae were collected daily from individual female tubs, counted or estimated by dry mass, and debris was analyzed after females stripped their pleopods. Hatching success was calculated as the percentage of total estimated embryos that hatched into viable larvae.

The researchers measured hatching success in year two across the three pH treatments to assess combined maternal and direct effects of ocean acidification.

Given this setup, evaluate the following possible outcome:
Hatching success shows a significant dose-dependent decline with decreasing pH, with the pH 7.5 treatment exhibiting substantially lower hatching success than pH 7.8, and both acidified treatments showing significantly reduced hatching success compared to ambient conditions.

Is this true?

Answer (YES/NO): NO